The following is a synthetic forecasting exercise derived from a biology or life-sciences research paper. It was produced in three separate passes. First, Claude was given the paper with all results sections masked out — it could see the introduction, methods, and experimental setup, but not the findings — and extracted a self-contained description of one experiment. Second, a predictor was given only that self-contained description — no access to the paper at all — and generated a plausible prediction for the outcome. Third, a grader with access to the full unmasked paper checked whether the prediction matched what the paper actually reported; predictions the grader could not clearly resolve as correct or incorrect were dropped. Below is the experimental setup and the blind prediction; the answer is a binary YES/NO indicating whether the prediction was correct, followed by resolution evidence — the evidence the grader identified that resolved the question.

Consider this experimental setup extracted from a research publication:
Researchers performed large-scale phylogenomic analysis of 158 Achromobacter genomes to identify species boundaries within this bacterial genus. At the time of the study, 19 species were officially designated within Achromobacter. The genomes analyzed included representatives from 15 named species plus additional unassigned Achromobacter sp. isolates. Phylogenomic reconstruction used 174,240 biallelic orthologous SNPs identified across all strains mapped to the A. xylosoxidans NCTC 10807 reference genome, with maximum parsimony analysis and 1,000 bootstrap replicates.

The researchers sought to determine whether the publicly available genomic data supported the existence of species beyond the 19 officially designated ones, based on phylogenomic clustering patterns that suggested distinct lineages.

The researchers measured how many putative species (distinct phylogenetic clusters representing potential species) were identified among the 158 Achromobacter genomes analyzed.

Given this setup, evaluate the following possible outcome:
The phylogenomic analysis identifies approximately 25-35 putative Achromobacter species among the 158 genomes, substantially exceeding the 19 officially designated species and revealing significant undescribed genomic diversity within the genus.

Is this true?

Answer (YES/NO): YES